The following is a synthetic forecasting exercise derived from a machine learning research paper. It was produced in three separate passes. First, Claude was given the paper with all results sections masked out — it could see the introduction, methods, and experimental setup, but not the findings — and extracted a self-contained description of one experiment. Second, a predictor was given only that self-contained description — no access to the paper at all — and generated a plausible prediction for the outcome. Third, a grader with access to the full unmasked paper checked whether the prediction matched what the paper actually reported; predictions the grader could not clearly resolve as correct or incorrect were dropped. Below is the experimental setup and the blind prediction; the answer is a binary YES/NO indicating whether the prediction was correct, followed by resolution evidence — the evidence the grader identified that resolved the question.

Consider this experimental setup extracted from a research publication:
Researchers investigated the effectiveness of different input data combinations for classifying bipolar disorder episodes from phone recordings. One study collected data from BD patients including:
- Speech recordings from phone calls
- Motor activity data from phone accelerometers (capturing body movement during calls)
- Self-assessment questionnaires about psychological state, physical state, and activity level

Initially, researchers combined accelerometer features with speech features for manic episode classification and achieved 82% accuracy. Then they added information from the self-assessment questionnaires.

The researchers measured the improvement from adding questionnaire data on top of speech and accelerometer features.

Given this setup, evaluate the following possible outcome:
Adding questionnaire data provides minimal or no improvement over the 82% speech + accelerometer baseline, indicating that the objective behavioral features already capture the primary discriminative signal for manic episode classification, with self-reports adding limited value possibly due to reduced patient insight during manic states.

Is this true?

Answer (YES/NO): NO